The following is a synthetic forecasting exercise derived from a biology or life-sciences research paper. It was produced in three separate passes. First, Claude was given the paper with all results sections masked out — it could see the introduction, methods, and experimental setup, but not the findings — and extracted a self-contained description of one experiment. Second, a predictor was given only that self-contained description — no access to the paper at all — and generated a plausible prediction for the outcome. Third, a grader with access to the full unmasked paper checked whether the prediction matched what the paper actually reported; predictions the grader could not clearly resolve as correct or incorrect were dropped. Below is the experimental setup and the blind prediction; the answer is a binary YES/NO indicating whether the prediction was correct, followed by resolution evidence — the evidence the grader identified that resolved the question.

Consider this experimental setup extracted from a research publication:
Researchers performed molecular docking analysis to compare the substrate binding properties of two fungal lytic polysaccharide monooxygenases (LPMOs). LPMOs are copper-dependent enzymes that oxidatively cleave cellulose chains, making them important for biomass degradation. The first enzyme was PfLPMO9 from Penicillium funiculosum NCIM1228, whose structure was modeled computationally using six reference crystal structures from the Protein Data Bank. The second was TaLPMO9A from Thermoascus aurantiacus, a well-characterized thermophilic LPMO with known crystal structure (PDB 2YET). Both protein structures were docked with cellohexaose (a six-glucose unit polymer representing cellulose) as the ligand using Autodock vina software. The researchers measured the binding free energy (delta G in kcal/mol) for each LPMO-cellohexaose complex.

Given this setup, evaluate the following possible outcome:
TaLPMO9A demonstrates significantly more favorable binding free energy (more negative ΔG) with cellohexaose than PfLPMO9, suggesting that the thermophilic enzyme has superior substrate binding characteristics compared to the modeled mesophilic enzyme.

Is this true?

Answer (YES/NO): NO